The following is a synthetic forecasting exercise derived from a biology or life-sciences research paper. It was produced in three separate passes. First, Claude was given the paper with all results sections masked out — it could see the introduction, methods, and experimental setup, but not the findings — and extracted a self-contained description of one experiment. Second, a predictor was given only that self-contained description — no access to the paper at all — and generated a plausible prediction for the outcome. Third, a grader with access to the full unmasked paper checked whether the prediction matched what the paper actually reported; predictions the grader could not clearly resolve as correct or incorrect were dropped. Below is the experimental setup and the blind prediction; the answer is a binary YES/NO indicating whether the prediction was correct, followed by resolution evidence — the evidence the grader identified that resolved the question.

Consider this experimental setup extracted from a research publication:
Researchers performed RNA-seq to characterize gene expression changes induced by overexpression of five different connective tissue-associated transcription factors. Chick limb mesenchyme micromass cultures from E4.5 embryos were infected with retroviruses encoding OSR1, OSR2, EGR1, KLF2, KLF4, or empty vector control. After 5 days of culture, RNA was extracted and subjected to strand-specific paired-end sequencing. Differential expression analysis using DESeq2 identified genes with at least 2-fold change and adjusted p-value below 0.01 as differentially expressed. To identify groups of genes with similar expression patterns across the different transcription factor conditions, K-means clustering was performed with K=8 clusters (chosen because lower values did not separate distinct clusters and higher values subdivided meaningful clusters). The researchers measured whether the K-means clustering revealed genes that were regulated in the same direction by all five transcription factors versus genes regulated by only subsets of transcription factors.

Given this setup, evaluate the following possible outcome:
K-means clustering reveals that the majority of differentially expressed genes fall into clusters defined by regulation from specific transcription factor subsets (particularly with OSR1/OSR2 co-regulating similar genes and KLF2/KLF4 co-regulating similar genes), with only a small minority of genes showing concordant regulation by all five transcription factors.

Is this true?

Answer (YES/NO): YES